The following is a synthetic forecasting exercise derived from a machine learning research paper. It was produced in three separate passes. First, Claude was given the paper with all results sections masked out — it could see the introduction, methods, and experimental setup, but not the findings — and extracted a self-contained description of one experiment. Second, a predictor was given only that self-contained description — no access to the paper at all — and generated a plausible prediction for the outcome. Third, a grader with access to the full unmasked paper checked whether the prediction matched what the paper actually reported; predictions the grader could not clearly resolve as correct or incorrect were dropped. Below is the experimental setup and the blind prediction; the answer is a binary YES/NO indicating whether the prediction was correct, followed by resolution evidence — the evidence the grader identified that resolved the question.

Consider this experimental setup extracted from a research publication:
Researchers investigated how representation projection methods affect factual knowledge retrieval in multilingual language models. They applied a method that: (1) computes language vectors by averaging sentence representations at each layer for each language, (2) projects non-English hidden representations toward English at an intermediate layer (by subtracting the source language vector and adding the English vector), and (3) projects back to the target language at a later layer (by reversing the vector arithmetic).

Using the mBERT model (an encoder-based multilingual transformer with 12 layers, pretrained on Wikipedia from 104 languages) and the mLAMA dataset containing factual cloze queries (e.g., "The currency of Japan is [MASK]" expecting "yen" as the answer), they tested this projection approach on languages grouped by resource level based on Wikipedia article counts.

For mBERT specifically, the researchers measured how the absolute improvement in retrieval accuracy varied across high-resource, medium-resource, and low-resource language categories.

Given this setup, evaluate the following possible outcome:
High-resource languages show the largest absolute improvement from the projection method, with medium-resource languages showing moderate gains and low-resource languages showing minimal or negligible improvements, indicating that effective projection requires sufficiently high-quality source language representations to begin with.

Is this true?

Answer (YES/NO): NO